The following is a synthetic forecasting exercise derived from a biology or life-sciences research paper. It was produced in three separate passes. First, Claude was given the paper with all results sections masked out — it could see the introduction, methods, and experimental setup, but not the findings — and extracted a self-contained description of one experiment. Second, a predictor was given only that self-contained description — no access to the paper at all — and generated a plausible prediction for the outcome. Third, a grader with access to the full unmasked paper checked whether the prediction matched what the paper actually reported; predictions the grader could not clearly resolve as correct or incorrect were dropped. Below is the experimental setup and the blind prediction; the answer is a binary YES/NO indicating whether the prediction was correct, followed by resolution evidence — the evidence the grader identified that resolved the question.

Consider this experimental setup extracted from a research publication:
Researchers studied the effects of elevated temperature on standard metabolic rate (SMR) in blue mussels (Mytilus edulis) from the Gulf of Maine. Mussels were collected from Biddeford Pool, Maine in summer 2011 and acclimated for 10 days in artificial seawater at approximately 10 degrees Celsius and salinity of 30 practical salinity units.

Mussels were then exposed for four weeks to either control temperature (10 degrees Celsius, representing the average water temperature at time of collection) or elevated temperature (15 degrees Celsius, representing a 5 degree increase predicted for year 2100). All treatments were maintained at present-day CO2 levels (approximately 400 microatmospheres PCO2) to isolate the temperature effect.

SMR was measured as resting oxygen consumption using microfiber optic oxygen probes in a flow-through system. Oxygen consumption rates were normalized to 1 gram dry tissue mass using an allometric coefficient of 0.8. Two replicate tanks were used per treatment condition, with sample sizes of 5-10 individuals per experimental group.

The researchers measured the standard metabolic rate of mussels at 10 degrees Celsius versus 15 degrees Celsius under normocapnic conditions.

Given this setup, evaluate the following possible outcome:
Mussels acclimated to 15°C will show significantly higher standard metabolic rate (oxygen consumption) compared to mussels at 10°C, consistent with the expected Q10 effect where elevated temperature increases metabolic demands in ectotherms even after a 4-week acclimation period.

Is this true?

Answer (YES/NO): YES